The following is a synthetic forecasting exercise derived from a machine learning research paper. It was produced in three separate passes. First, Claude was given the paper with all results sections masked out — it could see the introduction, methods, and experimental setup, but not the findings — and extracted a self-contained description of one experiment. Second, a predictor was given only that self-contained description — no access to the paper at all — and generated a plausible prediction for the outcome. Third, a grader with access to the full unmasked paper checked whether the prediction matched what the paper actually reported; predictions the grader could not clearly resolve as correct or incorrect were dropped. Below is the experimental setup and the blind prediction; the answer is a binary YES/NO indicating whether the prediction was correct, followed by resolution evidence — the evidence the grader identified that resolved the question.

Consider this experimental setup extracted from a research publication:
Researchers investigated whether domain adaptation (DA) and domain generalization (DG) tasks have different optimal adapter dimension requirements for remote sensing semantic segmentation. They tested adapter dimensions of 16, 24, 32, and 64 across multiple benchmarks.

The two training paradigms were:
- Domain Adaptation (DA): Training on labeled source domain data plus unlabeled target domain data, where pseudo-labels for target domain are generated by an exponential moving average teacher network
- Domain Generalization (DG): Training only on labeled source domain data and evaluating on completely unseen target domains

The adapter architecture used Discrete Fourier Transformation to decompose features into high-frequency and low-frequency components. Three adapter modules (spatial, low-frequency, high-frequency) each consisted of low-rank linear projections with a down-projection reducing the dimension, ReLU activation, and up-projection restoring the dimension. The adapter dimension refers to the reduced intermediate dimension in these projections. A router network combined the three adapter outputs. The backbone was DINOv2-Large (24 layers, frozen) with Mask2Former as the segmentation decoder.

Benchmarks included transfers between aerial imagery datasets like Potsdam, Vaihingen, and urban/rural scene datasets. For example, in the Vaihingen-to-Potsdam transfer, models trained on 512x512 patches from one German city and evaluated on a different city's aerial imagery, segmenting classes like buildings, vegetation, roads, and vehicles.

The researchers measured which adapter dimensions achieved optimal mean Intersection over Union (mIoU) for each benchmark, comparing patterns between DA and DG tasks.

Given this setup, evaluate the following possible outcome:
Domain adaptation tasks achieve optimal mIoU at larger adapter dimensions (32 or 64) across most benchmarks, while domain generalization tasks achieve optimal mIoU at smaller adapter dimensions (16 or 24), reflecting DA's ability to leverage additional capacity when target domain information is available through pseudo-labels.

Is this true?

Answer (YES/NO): NO